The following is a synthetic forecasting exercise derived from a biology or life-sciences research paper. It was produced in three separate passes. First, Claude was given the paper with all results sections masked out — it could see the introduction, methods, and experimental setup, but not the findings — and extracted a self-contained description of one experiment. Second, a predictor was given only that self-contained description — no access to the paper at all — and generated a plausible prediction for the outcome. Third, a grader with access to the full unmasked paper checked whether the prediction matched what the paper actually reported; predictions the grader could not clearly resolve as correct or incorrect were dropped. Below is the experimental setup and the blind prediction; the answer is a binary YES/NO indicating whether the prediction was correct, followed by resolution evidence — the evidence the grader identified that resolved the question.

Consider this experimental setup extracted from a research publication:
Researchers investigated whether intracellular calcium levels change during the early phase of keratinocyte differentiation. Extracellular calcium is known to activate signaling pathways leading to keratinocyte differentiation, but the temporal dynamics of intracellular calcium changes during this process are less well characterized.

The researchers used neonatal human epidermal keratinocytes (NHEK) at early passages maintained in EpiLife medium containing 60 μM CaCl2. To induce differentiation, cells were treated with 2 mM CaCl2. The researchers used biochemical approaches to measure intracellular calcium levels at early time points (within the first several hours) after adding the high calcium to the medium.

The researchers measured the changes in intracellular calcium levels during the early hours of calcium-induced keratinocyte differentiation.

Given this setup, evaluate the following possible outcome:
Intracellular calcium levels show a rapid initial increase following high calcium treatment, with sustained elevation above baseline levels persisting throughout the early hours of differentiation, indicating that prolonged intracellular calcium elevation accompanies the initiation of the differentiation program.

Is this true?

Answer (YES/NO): NO